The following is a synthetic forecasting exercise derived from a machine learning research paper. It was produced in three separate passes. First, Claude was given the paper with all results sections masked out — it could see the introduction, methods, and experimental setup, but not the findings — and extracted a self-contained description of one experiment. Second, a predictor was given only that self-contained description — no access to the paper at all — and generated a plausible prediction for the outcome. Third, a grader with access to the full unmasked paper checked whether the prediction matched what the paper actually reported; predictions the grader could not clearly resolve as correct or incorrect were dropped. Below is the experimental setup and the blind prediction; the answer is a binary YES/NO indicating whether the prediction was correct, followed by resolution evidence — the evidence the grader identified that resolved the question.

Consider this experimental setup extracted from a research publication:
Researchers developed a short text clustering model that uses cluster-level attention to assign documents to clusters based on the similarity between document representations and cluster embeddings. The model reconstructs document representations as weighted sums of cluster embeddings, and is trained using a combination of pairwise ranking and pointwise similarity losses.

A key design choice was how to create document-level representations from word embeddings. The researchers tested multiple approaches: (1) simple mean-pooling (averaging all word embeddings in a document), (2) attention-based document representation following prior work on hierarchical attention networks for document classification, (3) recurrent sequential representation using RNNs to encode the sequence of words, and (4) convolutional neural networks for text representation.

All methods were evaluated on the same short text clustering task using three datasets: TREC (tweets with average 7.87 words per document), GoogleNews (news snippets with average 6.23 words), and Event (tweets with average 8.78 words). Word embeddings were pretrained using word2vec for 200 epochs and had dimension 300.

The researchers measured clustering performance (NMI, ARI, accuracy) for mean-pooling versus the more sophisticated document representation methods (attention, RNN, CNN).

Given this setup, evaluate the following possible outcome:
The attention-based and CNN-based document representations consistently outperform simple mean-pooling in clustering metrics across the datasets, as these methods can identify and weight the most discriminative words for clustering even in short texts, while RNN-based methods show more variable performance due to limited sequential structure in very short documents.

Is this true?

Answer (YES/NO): NO